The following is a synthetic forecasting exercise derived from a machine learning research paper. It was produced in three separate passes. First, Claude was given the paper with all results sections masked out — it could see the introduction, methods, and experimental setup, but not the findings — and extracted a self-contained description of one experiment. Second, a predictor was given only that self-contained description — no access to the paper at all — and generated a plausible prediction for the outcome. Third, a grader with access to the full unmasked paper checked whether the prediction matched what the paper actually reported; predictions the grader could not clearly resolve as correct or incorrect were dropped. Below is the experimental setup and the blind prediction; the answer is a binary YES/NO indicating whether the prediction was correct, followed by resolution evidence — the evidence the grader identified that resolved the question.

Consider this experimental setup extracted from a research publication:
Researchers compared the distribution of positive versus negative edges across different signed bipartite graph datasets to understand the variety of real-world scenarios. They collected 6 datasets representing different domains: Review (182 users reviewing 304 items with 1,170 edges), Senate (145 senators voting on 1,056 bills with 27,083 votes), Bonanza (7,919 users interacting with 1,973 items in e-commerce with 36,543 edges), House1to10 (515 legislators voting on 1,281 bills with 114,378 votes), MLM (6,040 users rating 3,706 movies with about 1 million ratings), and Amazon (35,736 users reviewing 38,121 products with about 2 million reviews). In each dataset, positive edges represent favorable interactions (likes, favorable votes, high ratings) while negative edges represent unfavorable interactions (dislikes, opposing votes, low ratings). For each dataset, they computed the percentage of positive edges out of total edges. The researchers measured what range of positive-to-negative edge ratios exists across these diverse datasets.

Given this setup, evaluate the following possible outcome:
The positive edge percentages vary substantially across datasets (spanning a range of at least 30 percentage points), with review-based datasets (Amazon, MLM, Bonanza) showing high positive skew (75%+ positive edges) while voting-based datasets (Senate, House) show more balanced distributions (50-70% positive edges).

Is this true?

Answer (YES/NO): NO